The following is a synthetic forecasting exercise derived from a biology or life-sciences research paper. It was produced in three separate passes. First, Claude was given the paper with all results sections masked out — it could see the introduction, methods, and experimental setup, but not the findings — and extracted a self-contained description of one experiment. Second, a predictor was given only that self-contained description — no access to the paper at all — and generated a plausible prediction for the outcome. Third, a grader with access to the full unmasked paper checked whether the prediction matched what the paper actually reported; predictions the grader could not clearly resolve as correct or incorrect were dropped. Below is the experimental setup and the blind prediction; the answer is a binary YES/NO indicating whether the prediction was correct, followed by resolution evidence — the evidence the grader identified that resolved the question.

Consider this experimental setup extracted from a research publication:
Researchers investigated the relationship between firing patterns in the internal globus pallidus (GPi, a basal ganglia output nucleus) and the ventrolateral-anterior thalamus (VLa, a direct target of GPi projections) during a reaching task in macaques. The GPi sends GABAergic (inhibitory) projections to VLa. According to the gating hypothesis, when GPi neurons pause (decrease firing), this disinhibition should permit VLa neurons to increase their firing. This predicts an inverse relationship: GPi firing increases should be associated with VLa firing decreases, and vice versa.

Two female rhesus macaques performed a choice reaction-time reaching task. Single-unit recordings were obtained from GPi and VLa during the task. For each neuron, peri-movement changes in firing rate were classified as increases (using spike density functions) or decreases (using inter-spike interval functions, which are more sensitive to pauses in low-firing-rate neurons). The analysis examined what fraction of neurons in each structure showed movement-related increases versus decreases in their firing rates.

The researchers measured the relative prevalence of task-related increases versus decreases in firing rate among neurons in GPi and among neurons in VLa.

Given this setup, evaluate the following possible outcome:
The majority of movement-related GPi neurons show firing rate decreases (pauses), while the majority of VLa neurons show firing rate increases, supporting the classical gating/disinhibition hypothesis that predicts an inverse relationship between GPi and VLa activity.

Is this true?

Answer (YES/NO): NO